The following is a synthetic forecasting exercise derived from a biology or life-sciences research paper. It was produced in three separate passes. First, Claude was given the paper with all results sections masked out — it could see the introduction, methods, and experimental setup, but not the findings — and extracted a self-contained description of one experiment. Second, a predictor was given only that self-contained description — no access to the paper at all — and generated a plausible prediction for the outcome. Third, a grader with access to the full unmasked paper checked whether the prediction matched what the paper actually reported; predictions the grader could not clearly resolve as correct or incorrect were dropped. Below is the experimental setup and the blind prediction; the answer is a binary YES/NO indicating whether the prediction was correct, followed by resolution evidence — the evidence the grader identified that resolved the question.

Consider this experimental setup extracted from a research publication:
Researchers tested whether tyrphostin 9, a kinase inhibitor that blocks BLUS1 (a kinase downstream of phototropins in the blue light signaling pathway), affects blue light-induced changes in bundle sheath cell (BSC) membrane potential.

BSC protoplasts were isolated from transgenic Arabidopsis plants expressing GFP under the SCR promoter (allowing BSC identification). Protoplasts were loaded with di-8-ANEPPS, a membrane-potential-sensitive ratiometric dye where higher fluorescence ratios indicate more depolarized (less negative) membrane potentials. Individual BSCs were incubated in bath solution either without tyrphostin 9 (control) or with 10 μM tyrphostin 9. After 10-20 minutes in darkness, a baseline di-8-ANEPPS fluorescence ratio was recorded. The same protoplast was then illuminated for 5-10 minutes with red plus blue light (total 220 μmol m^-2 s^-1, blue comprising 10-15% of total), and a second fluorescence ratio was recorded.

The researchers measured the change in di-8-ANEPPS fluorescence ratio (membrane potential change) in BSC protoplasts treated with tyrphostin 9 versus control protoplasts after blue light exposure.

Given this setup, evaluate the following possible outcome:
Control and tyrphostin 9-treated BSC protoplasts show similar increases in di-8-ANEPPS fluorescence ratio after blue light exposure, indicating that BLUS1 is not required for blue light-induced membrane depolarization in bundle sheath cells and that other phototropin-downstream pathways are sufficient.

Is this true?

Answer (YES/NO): NO